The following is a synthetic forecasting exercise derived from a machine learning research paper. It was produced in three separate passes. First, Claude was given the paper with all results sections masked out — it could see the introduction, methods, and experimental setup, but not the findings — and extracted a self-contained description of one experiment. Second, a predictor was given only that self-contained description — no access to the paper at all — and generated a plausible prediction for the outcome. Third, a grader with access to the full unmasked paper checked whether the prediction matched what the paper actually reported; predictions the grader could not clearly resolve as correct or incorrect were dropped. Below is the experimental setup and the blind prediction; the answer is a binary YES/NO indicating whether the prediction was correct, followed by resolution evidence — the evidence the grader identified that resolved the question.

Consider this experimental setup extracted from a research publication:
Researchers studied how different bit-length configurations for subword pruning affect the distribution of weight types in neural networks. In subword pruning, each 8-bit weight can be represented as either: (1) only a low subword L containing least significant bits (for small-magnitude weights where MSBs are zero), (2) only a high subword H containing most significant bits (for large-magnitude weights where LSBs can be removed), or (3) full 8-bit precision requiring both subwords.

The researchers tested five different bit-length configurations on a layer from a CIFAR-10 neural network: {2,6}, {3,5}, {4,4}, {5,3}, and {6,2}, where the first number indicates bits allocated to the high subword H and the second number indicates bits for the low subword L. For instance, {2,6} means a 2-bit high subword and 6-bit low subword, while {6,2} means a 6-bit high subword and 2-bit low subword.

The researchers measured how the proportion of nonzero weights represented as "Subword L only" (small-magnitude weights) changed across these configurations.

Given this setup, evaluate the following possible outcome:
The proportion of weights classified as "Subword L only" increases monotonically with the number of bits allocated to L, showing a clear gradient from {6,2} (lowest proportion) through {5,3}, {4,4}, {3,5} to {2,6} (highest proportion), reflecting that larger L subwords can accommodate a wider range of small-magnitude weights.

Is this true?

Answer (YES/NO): YES